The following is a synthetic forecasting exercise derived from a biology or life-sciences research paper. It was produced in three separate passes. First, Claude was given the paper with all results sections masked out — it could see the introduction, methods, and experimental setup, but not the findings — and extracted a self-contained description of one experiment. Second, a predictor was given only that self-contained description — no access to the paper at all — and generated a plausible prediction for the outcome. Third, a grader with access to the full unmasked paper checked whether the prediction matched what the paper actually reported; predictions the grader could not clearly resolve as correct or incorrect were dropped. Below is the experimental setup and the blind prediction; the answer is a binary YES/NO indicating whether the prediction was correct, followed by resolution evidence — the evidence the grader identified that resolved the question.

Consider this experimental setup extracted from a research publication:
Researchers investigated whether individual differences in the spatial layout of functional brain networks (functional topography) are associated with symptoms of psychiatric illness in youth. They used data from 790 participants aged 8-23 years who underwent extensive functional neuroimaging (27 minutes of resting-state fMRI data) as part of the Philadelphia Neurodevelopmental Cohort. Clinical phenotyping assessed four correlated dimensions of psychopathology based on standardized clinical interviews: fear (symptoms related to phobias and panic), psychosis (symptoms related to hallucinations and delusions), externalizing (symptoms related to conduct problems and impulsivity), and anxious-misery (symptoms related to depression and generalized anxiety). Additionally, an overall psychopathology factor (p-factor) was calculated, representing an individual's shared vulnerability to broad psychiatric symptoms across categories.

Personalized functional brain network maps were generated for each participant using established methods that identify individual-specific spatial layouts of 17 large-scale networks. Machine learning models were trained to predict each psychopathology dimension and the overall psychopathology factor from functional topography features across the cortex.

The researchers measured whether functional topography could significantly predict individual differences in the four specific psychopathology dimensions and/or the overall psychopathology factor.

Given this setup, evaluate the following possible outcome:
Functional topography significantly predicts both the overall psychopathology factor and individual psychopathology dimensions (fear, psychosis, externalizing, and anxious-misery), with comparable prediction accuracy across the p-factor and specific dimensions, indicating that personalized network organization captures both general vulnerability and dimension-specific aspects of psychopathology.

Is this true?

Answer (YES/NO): NO